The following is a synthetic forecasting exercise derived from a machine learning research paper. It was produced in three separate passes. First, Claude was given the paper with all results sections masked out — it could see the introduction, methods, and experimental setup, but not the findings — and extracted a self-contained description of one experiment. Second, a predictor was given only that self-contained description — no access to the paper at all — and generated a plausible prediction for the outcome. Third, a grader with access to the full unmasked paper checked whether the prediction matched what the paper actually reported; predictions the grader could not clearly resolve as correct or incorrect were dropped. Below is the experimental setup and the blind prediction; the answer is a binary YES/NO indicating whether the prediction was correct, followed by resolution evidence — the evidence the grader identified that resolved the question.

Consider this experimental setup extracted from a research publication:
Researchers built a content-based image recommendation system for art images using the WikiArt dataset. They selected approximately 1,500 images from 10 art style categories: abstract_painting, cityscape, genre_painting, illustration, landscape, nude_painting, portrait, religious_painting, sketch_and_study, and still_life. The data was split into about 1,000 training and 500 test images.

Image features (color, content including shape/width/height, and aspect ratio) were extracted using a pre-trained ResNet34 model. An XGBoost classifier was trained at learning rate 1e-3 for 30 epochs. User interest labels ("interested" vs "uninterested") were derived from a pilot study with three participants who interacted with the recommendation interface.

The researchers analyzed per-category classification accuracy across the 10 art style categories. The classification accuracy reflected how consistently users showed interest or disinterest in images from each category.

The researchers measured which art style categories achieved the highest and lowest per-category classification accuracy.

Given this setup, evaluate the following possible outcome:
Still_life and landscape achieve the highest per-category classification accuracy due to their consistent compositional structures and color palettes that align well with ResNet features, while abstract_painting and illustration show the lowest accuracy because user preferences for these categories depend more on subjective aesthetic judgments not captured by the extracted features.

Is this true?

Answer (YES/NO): NO